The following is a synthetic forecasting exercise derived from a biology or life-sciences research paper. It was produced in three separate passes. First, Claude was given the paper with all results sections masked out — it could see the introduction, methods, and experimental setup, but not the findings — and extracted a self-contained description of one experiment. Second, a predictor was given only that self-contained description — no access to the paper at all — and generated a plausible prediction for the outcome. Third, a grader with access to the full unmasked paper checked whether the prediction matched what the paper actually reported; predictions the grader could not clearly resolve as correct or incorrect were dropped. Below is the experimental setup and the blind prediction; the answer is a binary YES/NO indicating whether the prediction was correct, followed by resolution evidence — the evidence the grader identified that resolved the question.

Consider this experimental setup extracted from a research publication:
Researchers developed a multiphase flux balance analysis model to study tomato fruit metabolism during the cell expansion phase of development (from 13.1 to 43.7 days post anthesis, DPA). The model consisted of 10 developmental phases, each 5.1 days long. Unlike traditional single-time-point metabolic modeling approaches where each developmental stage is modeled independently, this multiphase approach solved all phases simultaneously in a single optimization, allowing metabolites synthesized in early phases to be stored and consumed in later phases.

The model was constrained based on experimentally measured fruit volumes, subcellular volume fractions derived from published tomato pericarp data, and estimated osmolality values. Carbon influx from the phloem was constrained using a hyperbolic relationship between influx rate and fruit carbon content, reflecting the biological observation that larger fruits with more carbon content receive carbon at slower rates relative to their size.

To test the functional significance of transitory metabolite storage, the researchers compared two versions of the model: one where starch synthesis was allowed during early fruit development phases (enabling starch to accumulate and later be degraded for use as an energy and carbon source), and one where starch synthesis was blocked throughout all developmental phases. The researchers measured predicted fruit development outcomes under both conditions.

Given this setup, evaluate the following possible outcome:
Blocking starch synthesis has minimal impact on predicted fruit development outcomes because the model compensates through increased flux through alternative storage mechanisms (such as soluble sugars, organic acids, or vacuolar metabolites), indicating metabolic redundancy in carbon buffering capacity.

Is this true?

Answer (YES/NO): NO